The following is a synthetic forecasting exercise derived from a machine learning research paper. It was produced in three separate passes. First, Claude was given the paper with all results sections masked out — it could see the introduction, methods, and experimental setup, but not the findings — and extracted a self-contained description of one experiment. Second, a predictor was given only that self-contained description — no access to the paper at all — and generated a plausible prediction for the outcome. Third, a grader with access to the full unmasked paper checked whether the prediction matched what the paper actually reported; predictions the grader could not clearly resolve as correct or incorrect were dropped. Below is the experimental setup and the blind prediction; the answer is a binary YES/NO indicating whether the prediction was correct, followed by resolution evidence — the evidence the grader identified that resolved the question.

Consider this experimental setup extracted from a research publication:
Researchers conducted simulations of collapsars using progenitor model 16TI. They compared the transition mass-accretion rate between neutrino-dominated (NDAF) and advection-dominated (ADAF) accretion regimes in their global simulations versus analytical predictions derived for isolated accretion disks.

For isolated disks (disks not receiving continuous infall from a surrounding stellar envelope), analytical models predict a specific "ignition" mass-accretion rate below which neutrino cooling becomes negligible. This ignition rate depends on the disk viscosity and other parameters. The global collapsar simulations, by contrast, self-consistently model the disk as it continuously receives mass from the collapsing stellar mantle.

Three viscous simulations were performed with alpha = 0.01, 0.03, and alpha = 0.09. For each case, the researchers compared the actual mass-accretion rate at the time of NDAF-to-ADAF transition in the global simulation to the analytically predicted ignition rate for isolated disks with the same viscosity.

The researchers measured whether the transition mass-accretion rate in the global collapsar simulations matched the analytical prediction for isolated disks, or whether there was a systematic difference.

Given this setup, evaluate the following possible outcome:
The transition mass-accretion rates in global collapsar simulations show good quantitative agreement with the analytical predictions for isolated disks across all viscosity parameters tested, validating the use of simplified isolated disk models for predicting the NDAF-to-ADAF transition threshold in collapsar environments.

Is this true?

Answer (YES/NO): NO